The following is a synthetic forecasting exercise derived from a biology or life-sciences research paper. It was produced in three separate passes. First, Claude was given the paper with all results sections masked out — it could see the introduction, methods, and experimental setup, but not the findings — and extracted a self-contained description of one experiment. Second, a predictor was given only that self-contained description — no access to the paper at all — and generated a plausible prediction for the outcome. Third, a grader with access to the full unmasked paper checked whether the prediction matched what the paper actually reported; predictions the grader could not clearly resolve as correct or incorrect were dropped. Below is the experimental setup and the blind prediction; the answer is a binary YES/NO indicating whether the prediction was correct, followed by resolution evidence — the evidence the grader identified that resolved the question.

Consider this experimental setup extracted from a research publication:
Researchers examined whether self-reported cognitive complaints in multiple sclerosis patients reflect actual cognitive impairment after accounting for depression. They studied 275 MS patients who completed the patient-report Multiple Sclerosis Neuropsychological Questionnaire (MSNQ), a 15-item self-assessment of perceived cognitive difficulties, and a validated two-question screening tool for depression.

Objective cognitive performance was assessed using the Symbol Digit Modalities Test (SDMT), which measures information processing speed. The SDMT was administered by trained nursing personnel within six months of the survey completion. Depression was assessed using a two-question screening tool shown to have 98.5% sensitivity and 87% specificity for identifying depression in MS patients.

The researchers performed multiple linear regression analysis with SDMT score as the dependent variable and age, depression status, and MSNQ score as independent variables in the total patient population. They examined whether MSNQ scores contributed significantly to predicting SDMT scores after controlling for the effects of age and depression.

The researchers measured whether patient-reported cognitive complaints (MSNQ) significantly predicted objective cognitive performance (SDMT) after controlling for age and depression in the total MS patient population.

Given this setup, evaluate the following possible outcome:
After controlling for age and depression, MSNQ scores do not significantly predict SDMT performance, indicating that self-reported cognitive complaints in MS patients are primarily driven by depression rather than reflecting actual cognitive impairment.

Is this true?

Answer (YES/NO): NO